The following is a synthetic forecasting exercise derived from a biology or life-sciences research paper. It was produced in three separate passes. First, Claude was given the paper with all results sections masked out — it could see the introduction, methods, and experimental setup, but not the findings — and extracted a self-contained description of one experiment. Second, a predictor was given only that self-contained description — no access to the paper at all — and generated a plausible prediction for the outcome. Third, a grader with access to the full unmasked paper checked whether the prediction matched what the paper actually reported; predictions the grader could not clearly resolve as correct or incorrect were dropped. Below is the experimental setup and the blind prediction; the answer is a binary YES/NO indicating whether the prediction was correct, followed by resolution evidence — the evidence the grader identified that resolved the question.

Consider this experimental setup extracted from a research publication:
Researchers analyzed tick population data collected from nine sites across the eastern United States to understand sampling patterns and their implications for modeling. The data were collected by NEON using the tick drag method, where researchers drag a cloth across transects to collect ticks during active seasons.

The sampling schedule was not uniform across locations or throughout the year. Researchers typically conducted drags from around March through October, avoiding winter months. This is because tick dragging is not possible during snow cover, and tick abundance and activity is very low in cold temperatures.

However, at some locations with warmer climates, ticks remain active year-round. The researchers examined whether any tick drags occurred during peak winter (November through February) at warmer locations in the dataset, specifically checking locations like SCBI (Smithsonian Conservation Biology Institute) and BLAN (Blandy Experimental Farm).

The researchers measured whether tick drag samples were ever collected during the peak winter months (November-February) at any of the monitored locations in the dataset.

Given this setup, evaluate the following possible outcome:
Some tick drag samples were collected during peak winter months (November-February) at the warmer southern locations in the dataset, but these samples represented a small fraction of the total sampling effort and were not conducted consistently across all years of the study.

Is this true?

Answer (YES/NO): NO